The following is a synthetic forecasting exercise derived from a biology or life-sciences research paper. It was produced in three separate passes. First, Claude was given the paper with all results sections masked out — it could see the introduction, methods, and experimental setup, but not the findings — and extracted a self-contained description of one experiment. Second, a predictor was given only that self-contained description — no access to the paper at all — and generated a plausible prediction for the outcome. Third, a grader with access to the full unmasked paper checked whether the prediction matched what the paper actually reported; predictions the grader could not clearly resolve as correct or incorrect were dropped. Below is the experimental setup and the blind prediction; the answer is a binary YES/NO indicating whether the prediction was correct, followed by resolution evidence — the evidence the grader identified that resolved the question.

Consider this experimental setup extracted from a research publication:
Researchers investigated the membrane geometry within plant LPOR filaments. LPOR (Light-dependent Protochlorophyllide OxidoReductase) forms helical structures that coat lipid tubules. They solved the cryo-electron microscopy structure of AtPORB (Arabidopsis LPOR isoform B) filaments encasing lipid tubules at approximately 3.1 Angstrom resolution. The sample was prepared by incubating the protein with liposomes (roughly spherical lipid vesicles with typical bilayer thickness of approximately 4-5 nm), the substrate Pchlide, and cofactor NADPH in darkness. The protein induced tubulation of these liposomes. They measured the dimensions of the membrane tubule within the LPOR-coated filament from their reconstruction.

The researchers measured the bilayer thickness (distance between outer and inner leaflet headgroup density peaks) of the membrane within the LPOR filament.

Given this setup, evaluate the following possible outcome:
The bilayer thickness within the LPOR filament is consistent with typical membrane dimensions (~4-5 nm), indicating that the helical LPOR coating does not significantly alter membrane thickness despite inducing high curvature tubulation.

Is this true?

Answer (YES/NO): NO